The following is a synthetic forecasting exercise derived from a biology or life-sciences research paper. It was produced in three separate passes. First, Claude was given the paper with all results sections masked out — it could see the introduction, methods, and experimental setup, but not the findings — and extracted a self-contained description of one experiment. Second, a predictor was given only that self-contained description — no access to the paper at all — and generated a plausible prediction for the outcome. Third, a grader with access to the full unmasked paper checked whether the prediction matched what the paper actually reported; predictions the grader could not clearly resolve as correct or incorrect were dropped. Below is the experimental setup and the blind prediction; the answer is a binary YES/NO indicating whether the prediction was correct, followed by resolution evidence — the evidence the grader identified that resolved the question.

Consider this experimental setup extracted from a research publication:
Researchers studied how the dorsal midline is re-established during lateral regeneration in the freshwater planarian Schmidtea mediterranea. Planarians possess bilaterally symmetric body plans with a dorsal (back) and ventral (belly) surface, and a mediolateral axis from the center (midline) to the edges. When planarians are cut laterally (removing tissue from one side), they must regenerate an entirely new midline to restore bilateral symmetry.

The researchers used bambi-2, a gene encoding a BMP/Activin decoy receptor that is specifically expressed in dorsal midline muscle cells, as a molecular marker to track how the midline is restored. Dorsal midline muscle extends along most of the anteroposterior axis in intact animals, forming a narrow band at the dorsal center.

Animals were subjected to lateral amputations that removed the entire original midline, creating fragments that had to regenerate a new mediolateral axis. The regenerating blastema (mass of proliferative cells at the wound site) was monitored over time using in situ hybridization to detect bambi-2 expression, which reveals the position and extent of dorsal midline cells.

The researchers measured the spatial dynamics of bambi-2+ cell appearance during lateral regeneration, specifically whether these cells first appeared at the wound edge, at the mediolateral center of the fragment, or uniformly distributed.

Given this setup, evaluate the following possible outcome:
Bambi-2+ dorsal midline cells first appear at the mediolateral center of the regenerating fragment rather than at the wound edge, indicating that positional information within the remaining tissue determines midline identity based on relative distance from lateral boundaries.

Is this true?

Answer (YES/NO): NO